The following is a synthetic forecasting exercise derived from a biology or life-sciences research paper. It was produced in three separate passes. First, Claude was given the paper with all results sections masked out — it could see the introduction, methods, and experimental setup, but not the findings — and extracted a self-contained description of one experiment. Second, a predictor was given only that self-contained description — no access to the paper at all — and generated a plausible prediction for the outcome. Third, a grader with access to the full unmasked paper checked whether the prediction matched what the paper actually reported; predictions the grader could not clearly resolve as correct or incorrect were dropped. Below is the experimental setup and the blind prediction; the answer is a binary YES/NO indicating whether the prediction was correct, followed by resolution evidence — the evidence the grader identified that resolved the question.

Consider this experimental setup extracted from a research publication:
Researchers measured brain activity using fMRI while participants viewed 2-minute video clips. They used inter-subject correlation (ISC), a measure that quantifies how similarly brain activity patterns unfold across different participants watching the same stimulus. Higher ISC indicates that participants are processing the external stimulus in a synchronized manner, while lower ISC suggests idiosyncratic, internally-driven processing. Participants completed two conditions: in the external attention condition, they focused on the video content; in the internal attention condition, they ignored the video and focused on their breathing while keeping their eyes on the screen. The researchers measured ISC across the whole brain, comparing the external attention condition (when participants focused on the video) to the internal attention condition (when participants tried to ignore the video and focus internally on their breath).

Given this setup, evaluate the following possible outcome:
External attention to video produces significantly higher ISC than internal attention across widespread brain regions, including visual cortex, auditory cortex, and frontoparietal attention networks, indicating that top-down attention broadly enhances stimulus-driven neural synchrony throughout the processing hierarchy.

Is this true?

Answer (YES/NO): NO